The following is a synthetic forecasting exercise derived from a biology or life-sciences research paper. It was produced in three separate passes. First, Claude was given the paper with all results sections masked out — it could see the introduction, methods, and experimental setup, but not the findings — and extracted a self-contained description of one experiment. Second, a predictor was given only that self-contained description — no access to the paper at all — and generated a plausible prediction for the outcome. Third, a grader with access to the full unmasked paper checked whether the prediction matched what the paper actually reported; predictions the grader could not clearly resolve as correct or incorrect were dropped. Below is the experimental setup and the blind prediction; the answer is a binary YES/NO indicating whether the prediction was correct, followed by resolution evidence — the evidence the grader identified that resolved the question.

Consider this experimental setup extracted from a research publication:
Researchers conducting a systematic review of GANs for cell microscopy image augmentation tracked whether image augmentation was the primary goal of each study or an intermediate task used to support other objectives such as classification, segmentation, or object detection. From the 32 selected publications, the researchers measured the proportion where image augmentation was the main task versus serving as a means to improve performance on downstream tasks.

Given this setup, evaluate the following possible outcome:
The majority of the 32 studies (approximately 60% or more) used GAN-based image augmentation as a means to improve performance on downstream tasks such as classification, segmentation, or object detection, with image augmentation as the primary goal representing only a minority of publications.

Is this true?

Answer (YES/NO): NO